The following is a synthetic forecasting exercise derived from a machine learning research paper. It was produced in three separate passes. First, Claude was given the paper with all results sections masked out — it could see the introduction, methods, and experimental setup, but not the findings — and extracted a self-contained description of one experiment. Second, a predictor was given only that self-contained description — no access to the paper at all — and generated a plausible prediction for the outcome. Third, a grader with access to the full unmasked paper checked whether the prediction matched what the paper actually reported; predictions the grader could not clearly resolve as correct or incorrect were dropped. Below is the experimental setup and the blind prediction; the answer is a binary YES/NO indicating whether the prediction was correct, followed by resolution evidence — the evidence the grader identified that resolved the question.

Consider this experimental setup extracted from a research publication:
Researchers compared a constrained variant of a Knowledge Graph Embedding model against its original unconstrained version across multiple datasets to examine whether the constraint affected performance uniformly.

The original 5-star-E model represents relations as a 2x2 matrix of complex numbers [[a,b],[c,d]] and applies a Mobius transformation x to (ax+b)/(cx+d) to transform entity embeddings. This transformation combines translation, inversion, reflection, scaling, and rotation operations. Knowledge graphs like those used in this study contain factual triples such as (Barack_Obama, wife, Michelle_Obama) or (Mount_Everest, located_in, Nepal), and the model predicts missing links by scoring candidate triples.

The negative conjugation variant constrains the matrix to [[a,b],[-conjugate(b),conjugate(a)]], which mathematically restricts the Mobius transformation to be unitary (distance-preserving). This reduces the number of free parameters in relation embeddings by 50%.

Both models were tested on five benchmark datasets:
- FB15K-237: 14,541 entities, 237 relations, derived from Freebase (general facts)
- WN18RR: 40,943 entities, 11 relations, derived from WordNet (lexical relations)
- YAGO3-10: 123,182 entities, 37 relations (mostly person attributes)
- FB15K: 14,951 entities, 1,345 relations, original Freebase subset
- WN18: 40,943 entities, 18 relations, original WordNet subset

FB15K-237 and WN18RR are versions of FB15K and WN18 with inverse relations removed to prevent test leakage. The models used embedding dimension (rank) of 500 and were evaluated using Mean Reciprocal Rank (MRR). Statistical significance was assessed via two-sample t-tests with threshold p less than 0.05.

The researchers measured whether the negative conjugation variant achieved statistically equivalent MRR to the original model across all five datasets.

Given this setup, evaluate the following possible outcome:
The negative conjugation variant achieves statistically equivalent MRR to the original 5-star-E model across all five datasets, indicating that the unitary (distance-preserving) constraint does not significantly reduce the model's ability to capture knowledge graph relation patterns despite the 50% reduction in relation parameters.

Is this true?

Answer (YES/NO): NO